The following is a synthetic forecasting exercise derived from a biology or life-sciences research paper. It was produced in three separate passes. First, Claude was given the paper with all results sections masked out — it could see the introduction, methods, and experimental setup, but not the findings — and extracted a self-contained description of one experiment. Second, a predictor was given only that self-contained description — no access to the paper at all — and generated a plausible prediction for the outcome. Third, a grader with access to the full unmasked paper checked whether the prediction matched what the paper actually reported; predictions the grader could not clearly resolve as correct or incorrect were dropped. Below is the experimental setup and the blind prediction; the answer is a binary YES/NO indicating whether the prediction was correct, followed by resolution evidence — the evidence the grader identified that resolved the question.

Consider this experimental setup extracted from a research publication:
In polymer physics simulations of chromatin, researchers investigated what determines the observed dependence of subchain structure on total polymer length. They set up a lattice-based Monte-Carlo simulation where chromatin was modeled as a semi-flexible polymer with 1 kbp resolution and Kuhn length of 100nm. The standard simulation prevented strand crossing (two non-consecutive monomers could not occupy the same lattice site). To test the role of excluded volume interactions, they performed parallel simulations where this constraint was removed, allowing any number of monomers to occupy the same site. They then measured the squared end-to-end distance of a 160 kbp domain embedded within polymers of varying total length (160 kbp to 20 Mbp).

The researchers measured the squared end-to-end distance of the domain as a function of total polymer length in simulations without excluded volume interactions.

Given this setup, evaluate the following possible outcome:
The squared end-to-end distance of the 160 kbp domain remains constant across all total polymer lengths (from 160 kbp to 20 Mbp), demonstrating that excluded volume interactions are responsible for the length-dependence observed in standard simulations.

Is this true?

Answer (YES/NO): YES